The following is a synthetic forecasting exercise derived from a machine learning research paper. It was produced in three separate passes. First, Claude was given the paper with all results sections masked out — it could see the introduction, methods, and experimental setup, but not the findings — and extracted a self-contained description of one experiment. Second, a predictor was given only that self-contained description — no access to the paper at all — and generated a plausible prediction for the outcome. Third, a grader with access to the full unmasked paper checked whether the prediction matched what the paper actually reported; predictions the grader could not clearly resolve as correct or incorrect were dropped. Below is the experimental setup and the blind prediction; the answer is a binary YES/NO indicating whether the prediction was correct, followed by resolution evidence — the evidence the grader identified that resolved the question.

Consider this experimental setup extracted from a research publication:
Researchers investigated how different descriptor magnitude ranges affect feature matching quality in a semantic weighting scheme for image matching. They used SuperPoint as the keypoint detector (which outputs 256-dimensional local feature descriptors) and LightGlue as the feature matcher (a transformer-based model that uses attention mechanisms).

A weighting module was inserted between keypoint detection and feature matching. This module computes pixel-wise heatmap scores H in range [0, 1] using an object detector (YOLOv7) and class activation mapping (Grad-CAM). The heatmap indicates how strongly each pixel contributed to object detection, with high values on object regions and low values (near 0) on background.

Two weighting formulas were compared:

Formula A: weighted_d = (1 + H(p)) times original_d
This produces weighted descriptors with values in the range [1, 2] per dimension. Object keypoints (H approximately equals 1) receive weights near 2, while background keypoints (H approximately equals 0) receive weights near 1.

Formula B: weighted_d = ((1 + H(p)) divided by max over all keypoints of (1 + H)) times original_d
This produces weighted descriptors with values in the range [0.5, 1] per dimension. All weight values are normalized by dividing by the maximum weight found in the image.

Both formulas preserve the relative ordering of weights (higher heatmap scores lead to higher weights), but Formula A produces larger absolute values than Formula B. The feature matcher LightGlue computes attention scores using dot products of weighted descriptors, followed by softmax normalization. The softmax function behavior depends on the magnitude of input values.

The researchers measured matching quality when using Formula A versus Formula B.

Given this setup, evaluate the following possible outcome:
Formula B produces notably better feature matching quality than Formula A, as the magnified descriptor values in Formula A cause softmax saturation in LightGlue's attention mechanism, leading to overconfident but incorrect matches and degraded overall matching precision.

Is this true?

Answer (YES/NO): YES